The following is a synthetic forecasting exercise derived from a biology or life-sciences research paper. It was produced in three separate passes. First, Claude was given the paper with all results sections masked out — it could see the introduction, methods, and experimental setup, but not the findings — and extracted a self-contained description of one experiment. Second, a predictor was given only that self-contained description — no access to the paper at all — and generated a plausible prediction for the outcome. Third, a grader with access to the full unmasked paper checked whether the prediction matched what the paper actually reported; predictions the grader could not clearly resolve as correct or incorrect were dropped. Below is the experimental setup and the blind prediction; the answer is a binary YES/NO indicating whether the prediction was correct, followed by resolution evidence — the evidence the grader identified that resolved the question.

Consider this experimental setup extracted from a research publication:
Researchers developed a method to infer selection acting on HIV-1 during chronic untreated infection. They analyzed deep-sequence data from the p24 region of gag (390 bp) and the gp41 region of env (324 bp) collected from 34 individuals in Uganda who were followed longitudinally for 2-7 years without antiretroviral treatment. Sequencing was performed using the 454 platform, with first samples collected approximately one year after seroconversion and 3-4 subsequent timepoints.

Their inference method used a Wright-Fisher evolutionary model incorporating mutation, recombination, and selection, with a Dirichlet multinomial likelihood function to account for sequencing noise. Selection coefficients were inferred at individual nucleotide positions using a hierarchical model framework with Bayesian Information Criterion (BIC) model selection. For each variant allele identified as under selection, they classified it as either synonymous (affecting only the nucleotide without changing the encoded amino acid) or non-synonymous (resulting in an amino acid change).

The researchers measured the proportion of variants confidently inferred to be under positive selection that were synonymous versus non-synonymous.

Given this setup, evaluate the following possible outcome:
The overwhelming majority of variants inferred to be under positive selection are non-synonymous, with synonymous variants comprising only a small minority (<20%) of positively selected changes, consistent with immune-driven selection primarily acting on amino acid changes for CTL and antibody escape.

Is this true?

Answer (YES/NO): YES